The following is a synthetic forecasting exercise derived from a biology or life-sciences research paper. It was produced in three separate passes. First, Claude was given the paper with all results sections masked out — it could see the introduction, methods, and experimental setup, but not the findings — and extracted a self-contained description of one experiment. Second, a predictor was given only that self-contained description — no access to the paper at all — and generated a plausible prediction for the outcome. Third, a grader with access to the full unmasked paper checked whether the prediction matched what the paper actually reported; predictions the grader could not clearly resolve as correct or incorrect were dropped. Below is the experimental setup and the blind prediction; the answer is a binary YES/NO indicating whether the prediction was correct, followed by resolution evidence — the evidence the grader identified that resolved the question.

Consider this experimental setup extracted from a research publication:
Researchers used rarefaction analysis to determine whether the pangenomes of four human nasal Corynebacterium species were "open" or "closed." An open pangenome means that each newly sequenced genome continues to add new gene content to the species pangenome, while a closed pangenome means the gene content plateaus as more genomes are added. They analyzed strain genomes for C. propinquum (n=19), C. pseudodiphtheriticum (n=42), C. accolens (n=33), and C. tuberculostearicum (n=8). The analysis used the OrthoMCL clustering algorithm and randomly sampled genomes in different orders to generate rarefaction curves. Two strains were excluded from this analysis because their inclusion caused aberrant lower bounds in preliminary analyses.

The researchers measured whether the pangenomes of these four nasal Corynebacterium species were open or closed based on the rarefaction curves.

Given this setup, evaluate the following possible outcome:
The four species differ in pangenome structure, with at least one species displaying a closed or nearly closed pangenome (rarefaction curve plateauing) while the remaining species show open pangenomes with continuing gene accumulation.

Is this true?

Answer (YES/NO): NO